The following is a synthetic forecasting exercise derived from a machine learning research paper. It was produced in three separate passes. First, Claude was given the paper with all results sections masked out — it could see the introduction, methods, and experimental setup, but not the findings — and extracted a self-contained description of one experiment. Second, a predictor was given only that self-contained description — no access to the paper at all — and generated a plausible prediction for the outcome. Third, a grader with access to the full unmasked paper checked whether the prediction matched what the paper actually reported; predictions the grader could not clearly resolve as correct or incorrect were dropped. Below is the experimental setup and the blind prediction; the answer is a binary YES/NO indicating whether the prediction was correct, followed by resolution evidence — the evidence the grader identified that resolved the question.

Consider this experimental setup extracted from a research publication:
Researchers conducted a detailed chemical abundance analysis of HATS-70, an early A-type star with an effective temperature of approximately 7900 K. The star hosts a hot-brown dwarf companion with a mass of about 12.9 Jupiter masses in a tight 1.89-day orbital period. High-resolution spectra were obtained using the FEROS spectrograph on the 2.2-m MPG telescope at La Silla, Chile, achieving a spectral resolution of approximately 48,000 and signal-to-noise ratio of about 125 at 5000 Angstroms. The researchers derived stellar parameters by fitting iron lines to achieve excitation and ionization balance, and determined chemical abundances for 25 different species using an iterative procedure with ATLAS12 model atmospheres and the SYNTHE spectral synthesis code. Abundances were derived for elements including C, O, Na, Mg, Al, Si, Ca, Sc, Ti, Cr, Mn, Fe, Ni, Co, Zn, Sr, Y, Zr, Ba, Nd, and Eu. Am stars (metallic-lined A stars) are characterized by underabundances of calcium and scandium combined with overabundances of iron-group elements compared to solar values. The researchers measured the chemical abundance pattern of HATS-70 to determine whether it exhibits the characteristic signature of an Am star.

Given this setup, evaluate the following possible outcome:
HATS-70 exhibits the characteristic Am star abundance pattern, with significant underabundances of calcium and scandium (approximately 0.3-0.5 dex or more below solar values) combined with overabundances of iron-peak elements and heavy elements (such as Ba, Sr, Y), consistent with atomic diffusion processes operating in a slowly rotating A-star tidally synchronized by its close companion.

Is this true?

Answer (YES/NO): NO